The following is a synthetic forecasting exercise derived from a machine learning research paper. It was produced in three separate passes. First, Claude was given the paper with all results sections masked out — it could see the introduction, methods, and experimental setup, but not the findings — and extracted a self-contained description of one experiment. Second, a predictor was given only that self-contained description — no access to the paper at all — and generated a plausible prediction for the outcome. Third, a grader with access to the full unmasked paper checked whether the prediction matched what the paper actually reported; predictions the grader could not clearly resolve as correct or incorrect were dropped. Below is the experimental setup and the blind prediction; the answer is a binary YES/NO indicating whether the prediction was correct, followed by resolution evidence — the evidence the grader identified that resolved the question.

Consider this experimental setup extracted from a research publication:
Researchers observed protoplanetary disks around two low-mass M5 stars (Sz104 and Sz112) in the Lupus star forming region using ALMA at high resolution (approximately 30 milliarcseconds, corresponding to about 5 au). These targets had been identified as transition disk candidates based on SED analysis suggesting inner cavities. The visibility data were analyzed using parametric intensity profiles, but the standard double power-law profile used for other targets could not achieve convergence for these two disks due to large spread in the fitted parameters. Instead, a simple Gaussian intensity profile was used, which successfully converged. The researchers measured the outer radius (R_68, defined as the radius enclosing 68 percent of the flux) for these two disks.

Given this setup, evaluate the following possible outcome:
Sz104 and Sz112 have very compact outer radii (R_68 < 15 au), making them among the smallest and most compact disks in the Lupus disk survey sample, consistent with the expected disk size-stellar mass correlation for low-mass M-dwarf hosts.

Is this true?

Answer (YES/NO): YES